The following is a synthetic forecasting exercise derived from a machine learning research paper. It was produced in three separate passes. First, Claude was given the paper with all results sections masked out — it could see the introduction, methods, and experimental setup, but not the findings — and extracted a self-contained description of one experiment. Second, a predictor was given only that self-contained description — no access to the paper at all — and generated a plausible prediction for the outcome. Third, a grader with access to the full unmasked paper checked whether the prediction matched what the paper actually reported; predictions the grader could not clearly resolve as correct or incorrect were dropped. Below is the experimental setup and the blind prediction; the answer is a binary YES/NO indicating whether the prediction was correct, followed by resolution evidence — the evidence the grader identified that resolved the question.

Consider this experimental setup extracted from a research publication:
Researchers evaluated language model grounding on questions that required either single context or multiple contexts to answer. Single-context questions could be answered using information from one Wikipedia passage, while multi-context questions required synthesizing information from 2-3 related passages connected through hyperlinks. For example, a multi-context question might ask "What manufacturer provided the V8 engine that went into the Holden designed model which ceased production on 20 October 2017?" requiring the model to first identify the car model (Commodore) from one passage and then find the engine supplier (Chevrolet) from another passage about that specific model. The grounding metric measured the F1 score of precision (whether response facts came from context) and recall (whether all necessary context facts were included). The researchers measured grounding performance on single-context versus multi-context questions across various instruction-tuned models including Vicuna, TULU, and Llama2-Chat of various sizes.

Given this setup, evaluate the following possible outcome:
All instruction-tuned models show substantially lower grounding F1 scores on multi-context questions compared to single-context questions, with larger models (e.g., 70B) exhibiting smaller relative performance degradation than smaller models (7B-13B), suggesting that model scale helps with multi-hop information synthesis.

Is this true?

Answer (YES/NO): YES